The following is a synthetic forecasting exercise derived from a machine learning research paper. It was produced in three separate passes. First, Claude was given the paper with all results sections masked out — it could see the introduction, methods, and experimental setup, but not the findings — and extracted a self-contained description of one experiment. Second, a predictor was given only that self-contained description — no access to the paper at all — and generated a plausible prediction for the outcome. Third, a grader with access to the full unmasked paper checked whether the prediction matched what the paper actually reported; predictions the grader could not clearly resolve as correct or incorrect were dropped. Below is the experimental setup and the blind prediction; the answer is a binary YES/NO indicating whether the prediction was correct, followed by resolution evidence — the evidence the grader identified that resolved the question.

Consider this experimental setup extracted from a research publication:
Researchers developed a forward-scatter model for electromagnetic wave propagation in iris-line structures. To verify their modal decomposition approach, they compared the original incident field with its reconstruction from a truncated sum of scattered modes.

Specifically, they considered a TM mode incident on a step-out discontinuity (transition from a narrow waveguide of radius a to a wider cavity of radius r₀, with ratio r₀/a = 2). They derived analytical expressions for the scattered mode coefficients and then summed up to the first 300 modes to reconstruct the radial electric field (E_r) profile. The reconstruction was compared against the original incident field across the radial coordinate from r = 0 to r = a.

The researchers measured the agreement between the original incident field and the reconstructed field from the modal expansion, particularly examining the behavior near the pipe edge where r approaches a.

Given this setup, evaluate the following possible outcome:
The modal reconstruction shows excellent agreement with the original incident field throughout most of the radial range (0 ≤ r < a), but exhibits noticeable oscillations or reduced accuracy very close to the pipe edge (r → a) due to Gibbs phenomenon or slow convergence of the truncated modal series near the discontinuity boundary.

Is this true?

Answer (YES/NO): NO